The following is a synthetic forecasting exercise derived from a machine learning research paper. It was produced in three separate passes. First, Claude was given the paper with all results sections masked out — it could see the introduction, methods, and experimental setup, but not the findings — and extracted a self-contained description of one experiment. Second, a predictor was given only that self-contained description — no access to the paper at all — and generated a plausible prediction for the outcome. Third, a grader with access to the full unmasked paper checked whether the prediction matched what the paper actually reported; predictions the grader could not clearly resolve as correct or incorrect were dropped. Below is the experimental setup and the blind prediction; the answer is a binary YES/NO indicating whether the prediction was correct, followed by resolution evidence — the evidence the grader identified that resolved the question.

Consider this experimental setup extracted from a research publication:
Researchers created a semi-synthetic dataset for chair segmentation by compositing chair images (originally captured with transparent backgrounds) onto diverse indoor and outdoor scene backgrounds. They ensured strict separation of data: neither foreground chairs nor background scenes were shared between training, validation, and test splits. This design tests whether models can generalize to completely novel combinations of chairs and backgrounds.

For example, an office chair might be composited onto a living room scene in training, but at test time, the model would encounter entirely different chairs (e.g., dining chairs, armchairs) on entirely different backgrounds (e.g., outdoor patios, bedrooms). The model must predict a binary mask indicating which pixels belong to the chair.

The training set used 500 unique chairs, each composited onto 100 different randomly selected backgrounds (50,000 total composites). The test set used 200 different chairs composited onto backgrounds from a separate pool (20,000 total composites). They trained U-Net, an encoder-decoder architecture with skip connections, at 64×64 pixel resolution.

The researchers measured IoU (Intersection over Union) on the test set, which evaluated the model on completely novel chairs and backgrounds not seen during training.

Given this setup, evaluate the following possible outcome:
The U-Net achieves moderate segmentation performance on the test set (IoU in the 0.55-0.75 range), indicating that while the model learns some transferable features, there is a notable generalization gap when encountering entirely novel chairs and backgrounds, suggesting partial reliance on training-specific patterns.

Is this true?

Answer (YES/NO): NO